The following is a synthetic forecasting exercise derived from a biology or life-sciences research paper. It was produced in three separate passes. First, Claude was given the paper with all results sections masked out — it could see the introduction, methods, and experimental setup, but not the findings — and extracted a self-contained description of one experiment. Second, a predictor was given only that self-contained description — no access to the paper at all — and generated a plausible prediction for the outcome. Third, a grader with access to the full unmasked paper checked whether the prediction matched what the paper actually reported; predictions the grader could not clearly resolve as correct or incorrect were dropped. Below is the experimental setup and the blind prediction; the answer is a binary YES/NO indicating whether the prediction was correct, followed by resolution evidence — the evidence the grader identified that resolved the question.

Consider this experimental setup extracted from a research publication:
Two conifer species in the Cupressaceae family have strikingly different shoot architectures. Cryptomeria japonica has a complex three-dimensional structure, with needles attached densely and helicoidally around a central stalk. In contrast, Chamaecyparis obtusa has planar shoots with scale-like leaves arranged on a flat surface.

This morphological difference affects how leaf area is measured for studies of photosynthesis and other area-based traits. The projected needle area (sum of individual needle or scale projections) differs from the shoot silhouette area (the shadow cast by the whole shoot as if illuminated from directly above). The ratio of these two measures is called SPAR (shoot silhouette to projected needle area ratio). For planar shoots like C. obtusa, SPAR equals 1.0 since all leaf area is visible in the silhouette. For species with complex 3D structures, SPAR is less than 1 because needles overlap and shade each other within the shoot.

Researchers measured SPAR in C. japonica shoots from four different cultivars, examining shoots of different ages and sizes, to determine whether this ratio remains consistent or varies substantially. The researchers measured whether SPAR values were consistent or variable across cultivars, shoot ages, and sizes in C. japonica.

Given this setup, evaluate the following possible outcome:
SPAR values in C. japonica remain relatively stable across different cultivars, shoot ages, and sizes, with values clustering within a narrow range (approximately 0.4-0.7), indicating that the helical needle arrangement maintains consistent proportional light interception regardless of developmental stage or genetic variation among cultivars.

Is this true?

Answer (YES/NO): YES